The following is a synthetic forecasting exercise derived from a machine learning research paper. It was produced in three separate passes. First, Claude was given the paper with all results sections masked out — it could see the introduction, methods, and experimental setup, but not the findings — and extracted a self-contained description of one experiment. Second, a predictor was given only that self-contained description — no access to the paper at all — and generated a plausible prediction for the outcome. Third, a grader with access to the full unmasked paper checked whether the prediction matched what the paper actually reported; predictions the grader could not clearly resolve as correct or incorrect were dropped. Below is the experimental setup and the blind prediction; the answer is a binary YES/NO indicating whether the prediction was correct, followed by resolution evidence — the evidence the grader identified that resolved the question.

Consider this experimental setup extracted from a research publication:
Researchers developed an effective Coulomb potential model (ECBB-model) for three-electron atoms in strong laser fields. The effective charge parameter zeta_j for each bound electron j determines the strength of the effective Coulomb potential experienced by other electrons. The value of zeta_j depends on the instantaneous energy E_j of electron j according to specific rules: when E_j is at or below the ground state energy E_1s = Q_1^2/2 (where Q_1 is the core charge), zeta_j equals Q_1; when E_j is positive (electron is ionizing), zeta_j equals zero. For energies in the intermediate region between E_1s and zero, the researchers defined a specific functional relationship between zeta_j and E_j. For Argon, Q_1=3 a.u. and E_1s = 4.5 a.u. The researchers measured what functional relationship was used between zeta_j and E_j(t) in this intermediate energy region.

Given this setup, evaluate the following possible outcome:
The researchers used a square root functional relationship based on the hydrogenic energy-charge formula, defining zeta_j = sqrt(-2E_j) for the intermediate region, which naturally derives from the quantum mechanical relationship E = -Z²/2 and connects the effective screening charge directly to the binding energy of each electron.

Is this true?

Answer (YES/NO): NO